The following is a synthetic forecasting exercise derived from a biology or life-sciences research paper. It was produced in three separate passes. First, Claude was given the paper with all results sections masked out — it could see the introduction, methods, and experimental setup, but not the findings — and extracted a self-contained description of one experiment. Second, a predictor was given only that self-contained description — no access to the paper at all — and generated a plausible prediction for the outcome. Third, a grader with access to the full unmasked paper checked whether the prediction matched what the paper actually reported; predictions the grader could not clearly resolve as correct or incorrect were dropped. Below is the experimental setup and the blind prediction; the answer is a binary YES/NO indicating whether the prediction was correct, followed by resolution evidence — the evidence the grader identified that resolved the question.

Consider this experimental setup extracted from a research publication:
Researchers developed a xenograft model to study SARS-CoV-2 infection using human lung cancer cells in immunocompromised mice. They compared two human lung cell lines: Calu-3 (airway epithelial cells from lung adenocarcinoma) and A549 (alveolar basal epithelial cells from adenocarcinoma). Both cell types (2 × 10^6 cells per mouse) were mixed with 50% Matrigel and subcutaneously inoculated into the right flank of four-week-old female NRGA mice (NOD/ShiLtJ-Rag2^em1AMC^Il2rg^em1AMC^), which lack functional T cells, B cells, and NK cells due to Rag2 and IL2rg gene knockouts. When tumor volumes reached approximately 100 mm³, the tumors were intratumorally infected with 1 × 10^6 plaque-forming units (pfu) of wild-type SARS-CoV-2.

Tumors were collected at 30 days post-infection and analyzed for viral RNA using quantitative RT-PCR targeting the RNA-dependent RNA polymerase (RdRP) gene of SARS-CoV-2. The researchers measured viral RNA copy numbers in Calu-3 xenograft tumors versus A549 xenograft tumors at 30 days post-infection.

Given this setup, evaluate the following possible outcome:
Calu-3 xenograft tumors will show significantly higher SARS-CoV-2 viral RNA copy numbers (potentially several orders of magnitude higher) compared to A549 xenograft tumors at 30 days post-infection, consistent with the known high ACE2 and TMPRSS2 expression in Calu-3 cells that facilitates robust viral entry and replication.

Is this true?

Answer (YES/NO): YES